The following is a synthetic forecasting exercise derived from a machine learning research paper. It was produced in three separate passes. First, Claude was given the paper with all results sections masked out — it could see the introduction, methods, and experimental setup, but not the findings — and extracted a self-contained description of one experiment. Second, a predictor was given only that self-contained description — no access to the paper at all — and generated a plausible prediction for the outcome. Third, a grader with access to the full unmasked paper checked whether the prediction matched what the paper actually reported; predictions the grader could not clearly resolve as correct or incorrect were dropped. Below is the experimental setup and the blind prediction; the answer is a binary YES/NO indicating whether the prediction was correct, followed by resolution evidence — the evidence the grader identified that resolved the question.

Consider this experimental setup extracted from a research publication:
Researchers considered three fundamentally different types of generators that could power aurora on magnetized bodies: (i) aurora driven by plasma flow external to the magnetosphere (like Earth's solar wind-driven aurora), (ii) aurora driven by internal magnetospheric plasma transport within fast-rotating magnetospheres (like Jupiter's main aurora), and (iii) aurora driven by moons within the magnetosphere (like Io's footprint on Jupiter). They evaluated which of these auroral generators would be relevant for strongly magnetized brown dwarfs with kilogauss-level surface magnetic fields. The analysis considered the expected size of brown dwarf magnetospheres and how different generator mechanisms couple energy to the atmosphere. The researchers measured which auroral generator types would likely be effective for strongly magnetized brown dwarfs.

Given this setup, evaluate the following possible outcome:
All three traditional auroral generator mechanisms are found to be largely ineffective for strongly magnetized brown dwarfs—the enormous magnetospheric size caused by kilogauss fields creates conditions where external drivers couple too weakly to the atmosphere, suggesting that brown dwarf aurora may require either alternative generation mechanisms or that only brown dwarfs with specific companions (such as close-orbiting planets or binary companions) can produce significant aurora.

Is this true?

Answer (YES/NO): NO